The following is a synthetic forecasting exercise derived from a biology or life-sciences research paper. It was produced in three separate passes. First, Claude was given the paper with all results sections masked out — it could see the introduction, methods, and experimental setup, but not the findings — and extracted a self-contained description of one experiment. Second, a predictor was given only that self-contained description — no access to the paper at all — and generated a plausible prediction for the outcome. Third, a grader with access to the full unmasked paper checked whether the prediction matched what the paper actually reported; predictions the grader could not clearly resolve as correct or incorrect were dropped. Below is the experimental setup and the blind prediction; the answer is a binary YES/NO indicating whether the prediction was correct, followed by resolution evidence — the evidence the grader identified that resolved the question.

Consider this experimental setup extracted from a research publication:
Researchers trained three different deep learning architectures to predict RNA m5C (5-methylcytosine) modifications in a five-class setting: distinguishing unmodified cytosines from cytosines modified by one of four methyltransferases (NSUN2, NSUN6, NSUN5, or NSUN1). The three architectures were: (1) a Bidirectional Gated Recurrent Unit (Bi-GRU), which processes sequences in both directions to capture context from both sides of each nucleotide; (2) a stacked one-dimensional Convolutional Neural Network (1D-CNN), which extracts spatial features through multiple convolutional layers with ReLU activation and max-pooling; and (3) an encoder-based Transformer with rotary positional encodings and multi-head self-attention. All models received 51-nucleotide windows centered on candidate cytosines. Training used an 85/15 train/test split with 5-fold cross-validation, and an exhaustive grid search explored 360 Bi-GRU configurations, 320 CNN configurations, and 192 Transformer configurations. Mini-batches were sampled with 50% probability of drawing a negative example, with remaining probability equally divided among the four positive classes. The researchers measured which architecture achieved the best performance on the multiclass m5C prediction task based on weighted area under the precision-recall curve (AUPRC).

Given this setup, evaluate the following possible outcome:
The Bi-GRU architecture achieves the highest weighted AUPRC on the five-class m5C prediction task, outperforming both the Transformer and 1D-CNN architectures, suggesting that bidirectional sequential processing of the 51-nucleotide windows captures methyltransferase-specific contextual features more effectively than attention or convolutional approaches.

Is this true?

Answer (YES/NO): YES